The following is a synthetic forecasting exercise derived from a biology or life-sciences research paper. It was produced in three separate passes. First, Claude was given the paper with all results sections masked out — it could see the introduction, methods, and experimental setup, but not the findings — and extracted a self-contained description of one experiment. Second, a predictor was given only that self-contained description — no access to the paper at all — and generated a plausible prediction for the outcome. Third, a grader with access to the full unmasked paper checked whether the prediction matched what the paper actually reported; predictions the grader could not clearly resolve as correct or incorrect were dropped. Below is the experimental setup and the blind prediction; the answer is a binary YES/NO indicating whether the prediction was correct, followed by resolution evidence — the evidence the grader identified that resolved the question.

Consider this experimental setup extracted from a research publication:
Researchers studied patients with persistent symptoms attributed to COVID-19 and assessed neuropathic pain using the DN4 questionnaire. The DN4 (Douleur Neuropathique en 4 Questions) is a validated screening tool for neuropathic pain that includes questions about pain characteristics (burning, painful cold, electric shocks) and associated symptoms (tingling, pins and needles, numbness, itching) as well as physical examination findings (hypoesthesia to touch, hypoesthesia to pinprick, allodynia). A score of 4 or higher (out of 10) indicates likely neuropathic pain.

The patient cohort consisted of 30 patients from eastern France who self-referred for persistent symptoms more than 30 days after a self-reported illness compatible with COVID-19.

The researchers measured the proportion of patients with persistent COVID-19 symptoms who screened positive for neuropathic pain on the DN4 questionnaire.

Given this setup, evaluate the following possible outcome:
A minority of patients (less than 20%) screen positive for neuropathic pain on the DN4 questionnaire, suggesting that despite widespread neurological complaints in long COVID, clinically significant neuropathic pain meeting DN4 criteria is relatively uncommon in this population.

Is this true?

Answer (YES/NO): NO